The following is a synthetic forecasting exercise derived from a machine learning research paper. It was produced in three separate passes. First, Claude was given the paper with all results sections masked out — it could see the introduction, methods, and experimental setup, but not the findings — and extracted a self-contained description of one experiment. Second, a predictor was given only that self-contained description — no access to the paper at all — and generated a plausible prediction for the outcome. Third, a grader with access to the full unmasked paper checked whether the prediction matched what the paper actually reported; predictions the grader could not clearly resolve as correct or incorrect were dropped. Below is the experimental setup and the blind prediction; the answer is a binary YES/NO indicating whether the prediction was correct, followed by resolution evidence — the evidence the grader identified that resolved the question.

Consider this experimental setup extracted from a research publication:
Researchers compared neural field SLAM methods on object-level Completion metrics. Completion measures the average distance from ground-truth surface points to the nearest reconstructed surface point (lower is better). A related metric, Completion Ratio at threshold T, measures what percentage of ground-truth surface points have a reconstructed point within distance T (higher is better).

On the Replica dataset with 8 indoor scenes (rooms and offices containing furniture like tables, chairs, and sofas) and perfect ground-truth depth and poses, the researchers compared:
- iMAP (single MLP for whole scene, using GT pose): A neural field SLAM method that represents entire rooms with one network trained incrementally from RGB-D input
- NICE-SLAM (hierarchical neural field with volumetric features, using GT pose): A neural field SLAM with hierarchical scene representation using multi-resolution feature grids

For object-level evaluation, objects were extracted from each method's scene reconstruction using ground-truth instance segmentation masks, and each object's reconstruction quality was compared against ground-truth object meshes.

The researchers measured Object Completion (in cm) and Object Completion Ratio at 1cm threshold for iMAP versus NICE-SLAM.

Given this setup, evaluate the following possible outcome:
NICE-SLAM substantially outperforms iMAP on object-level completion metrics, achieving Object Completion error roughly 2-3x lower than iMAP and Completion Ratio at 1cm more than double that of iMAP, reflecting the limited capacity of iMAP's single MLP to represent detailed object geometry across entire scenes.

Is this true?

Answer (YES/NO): NO